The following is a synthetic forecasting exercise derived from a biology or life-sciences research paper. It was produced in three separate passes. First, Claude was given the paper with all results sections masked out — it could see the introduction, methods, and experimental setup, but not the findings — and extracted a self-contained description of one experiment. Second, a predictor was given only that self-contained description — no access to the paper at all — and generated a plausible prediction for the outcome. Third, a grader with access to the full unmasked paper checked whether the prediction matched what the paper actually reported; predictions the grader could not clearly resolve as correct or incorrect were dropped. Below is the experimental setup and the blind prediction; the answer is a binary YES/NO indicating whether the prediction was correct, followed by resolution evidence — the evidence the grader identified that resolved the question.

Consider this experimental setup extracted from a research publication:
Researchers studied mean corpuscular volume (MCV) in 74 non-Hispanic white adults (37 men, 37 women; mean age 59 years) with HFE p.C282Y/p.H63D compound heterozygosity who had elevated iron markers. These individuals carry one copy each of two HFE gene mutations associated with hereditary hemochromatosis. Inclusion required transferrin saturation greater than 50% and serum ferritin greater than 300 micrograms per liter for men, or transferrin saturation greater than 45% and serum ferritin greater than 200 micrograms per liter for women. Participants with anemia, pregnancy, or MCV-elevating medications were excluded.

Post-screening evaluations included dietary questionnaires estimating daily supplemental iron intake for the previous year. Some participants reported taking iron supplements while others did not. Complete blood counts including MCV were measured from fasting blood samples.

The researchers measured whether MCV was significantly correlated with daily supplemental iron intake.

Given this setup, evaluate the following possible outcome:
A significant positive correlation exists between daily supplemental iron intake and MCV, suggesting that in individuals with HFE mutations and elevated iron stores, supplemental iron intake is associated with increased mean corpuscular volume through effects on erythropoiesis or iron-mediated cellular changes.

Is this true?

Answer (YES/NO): NO